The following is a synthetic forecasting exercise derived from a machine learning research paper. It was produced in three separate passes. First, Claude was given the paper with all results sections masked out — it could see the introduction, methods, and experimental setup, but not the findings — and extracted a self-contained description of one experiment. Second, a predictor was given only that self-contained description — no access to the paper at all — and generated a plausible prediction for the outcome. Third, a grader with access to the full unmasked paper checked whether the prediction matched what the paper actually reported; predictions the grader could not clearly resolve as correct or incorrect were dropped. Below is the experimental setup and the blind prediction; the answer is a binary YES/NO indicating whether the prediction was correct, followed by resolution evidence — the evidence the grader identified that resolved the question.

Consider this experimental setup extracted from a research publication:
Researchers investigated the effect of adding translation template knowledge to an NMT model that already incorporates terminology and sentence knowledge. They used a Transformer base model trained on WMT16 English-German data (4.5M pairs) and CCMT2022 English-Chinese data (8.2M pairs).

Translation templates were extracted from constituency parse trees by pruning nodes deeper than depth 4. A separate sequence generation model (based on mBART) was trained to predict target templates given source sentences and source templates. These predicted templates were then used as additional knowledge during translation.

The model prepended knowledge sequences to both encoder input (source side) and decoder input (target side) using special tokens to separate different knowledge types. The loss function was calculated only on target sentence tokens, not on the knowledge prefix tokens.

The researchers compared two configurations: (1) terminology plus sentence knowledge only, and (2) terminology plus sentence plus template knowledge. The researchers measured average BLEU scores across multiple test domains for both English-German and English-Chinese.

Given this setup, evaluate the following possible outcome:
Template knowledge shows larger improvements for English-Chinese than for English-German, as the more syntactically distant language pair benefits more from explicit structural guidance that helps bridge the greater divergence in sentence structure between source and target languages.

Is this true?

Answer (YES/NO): NO